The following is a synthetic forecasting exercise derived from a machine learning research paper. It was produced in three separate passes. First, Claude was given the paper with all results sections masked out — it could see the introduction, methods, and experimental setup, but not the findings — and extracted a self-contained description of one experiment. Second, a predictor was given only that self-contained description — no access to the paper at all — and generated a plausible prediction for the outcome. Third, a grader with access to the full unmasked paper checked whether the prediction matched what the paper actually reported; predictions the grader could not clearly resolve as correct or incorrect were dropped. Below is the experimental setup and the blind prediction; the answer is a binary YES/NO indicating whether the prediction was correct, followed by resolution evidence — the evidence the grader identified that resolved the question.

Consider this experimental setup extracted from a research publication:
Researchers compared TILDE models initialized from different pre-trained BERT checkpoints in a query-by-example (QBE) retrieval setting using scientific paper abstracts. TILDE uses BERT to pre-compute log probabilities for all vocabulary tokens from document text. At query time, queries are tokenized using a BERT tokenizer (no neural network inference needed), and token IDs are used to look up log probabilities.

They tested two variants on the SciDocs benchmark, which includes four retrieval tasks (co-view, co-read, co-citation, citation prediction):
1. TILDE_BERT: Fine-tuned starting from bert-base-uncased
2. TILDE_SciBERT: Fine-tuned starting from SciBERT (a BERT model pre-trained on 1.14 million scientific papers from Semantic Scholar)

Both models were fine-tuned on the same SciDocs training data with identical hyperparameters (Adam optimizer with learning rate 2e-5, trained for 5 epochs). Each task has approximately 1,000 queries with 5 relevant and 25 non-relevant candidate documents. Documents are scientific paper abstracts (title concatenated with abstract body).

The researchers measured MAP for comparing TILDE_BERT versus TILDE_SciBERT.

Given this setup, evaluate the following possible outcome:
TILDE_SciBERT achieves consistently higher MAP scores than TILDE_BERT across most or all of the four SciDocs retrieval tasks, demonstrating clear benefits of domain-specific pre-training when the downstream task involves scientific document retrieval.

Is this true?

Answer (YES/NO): YES